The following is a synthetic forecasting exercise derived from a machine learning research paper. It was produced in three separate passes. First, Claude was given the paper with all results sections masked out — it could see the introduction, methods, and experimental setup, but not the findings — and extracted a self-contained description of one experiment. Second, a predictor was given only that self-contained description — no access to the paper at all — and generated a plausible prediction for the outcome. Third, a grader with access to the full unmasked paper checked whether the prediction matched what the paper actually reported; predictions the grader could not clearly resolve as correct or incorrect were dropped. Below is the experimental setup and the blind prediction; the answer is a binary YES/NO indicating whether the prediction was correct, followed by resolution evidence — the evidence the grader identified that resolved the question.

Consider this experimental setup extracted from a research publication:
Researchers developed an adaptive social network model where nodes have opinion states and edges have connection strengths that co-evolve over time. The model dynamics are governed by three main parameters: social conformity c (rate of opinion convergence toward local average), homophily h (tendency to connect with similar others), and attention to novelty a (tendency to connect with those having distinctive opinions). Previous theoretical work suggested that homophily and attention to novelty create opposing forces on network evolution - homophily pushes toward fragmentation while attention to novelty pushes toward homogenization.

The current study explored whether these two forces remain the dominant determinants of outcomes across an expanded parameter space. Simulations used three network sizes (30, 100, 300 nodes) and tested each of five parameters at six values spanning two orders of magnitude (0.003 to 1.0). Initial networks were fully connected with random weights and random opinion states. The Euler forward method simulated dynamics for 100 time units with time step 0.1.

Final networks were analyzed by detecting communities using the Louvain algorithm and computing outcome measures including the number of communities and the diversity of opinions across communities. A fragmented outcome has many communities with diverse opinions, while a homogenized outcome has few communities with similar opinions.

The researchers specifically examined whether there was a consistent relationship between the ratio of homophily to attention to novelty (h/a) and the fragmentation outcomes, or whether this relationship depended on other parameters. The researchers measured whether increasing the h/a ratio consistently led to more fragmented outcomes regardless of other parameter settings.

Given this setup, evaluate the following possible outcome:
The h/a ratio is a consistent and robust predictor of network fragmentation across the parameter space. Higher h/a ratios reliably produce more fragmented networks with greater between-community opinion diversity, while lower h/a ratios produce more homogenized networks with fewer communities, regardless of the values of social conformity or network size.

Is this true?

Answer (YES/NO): NO